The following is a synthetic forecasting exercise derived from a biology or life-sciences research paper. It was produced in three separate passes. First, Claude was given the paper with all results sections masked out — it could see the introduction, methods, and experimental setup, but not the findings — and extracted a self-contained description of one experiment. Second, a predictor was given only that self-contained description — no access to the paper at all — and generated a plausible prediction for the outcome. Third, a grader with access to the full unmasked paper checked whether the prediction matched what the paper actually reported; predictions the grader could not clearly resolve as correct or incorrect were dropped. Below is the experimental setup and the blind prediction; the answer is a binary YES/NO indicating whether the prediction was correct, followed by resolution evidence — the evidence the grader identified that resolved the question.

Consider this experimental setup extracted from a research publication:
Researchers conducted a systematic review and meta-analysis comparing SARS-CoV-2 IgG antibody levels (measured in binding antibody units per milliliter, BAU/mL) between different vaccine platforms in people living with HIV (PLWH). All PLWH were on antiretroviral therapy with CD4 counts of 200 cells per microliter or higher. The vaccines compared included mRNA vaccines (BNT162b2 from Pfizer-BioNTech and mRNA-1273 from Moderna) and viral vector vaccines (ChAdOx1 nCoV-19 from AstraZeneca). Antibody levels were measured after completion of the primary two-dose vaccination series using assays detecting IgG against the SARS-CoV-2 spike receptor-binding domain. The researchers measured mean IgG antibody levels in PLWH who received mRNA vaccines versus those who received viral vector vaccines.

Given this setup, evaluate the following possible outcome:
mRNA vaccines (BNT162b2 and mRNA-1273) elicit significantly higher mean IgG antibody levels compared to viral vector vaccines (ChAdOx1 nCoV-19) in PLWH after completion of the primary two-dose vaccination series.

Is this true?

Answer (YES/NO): YES